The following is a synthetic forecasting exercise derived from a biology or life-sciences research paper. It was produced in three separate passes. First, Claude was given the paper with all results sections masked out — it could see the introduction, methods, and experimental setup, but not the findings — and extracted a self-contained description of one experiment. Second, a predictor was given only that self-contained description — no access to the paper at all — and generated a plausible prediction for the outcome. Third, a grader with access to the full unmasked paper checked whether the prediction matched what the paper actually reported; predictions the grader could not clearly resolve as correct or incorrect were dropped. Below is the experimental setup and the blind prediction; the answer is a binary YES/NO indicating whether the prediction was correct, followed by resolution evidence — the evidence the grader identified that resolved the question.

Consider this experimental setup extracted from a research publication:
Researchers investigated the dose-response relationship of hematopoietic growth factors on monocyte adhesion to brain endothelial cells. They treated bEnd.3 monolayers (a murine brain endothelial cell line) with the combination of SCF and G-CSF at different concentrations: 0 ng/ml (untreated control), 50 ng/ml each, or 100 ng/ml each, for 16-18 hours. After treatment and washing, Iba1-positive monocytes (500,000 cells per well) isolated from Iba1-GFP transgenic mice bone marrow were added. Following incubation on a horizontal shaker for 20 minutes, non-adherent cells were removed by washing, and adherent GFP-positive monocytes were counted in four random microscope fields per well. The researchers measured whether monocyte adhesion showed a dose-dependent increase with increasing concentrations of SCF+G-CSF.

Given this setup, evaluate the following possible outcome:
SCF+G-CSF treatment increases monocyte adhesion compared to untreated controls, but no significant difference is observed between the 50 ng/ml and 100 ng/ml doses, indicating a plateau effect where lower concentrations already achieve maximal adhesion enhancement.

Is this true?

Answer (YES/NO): NO